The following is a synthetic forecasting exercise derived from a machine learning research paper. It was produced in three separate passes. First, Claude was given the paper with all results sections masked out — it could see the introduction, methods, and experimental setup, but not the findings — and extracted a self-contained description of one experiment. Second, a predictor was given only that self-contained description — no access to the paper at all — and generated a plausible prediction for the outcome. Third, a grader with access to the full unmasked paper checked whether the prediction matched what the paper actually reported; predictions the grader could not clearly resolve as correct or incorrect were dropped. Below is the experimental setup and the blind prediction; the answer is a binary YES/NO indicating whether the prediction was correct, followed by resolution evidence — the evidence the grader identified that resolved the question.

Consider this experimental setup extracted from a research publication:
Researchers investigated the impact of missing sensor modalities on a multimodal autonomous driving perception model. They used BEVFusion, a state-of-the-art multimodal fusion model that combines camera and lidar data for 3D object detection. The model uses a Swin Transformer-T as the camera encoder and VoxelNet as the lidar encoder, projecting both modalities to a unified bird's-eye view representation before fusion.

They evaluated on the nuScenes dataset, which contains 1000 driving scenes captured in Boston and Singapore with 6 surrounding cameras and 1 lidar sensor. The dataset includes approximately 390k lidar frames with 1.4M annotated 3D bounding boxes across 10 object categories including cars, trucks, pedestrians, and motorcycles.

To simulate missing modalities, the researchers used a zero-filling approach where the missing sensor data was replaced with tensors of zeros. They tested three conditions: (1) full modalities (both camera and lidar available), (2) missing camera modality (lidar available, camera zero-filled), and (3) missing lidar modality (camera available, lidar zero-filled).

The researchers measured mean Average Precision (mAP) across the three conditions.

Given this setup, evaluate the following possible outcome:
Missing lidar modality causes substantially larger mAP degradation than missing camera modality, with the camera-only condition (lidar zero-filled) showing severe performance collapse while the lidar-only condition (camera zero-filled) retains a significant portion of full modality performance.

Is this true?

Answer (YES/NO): YES